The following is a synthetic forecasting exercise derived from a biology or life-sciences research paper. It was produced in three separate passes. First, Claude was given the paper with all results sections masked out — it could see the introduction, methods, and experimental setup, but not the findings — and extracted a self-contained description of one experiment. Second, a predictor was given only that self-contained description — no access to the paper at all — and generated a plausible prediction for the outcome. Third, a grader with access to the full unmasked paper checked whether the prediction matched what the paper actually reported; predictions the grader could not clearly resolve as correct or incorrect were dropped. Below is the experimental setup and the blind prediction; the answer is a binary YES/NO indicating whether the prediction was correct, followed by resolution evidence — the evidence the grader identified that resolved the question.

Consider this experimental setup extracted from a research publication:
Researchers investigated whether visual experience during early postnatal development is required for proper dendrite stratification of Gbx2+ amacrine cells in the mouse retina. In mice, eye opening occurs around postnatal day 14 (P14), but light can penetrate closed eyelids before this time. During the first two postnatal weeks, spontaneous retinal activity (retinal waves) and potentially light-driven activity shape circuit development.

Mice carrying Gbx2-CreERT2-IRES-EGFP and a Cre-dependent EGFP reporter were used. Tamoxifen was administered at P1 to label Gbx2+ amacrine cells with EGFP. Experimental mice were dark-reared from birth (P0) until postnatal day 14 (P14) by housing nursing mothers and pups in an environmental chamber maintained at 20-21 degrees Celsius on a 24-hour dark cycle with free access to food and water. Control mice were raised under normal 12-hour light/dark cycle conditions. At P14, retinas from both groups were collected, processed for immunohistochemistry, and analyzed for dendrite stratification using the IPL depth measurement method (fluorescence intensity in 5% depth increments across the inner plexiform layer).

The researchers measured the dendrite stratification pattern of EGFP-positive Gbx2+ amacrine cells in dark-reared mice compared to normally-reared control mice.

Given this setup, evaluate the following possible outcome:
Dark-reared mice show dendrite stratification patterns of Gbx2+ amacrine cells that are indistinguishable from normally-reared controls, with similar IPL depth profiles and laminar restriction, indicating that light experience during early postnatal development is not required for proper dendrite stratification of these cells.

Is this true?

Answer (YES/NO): YES